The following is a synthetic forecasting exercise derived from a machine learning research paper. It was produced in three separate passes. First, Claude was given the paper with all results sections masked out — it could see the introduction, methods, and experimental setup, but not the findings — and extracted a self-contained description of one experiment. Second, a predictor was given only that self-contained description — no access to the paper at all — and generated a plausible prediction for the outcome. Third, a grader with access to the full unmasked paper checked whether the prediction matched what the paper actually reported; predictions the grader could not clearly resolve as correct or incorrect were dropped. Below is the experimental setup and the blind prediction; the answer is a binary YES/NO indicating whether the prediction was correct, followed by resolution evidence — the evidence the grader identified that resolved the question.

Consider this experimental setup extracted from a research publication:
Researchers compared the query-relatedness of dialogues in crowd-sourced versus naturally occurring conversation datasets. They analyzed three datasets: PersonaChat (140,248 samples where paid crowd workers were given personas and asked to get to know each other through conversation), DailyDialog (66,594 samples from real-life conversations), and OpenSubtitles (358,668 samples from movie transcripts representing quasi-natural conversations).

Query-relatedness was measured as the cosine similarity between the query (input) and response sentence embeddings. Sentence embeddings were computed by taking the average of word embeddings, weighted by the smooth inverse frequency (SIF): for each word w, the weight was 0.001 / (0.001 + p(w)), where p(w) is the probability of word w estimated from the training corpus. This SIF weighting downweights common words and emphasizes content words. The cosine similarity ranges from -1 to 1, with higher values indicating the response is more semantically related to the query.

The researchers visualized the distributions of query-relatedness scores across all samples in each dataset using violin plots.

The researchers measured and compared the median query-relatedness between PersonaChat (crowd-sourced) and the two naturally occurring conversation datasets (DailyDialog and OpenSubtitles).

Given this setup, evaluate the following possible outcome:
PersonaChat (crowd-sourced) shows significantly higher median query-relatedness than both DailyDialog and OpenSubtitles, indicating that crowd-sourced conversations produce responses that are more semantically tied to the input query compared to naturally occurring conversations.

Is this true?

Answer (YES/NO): NO